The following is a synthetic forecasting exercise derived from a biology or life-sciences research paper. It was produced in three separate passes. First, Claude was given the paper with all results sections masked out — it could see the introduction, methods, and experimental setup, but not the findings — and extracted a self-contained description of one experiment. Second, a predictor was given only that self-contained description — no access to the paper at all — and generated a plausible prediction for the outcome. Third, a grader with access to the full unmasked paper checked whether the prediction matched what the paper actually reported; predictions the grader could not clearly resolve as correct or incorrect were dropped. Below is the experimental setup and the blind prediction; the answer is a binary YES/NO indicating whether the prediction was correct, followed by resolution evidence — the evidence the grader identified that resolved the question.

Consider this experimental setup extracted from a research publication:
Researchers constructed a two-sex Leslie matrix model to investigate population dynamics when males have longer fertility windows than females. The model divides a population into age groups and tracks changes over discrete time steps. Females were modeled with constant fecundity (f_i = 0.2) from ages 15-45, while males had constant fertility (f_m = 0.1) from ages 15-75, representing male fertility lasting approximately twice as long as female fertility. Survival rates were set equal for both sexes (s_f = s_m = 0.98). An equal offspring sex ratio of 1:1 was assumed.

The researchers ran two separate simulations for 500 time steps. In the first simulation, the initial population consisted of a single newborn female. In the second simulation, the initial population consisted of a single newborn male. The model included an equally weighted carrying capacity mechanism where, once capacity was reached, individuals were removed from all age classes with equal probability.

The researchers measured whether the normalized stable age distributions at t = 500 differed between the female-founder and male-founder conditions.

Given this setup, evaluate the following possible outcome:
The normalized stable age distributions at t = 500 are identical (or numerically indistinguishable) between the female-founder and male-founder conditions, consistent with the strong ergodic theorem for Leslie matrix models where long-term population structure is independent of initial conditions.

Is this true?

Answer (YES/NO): YES